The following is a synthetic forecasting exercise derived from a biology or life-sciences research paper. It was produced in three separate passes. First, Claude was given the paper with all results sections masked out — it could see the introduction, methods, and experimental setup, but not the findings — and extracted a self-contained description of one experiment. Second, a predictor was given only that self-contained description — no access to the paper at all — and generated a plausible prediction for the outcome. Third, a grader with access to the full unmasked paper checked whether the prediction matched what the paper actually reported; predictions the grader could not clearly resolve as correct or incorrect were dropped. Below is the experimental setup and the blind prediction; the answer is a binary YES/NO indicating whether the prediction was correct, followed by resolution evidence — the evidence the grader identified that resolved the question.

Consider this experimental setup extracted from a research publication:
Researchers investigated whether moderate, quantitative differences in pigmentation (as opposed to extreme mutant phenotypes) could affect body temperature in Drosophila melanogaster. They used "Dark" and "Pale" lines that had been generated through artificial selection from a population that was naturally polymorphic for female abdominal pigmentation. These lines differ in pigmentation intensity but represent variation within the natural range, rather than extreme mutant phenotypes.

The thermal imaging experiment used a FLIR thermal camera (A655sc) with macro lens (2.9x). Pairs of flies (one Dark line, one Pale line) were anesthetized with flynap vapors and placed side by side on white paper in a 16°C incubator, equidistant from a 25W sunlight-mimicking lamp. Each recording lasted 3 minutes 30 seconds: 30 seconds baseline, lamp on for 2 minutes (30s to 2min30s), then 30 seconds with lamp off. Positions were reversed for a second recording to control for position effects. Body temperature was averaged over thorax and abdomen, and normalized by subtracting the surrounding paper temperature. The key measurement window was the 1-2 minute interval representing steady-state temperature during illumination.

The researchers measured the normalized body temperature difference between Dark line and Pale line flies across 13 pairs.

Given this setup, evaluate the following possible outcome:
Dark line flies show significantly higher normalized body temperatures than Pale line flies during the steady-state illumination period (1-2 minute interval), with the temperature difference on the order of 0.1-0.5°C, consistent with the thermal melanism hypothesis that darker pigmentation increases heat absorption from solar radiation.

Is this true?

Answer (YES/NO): YES